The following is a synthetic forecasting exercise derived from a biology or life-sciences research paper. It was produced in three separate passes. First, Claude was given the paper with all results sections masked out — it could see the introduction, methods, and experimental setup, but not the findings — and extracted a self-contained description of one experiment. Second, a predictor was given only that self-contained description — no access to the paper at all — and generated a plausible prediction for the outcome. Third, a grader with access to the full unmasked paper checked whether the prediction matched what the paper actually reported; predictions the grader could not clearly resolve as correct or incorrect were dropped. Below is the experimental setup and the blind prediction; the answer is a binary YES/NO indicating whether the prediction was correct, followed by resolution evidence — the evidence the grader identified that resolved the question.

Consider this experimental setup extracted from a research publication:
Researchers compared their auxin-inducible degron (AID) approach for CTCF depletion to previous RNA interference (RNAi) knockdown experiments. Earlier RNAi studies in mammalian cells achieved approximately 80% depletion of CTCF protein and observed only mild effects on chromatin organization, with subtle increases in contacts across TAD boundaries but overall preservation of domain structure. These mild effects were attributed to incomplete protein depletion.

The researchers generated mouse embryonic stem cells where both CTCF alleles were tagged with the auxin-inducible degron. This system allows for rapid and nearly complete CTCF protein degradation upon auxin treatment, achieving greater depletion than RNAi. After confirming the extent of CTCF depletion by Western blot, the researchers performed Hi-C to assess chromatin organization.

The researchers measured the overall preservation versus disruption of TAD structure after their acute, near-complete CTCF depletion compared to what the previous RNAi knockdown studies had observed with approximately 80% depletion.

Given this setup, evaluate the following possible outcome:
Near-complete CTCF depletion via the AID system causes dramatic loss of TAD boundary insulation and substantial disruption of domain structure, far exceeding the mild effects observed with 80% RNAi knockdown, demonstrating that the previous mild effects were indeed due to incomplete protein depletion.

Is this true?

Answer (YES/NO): NO